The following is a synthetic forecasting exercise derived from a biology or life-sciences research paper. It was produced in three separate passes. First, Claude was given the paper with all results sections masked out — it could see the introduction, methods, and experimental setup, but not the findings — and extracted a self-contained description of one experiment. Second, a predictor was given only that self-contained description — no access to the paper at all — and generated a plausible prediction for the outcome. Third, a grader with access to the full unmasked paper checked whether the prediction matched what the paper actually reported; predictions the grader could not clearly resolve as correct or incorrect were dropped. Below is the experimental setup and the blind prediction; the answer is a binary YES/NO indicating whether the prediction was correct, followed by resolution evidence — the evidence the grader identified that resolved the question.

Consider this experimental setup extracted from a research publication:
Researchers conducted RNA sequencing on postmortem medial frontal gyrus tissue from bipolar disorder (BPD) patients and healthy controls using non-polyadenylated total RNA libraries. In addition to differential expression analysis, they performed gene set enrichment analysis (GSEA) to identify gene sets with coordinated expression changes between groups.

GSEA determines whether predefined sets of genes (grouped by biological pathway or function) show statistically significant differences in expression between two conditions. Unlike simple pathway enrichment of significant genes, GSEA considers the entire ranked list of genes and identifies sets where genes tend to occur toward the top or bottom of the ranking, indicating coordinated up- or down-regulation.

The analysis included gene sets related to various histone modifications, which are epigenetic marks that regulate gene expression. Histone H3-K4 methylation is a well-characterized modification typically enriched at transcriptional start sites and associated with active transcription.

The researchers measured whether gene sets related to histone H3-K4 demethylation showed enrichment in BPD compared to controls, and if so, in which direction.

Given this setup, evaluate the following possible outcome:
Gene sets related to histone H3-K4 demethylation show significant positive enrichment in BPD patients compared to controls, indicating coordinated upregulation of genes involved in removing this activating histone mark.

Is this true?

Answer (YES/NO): YES